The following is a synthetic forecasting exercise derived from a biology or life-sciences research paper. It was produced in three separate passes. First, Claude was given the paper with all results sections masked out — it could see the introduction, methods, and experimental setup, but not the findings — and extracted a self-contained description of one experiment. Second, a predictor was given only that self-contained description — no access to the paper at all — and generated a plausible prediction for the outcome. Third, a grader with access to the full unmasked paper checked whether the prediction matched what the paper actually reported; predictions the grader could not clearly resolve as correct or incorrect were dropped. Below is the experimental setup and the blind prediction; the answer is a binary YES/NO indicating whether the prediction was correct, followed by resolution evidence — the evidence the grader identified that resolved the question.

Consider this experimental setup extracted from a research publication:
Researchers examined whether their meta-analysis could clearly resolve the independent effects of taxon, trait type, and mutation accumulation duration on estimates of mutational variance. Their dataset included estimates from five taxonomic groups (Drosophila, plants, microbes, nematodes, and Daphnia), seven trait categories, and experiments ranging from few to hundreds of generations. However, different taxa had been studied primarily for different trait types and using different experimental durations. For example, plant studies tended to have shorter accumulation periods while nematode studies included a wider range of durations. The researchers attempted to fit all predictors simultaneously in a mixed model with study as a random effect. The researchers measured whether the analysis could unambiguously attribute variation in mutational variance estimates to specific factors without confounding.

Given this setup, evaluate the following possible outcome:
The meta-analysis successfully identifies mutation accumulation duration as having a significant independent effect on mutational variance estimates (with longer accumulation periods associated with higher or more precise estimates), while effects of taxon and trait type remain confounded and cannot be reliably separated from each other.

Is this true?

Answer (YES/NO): NO